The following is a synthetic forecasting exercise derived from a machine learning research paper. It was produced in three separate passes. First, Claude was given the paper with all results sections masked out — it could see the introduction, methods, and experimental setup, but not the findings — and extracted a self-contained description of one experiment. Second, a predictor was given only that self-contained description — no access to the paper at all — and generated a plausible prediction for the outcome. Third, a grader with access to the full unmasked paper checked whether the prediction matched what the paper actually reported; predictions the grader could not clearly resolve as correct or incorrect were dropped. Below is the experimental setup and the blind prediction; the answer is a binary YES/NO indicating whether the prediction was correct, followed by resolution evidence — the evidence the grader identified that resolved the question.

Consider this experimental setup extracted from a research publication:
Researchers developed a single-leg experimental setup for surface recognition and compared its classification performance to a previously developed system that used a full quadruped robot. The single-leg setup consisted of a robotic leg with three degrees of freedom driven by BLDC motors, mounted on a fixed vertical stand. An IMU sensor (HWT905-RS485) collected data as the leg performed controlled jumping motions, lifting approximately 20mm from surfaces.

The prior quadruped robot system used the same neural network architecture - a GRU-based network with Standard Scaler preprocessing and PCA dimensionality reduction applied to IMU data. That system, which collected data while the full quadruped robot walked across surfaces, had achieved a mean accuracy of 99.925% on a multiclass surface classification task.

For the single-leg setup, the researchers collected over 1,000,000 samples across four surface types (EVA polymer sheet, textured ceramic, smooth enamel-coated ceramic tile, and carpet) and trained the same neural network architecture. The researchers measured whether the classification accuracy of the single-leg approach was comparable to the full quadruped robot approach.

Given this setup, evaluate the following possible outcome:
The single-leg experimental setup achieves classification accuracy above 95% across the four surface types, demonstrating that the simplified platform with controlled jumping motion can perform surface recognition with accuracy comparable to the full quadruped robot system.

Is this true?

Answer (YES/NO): YES